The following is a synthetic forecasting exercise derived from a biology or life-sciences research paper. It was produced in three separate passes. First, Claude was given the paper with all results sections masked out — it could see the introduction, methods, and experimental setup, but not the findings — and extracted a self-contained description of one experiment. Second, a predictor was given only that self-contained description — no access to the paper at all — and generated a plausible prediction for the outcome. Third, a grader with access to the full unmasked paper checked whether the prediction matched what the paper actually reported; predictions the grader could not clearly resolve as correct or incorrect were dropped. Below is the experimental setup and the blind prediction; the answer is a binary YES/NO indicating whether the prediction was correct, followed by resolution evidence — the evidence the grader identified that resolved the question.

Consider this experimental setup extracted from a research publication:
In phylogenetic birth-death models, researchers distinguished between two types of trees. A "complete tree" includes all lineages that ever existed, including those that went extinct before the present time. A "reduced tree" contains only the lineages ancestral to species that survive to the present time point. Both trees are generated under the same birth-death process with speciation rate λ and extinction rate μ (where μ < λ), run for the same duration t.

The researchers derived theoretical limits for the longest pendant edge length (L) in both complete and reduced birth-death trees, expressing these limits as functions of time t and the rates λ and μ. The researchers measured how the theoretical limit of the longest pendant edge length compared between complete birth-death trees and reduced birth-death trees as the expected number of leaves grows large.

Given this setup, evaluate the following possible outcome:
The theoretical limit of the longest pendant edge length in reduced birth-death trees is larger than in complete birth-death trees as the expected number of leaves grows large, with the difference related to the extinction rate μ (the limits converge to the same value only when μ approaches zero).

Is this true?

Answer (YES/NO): YES